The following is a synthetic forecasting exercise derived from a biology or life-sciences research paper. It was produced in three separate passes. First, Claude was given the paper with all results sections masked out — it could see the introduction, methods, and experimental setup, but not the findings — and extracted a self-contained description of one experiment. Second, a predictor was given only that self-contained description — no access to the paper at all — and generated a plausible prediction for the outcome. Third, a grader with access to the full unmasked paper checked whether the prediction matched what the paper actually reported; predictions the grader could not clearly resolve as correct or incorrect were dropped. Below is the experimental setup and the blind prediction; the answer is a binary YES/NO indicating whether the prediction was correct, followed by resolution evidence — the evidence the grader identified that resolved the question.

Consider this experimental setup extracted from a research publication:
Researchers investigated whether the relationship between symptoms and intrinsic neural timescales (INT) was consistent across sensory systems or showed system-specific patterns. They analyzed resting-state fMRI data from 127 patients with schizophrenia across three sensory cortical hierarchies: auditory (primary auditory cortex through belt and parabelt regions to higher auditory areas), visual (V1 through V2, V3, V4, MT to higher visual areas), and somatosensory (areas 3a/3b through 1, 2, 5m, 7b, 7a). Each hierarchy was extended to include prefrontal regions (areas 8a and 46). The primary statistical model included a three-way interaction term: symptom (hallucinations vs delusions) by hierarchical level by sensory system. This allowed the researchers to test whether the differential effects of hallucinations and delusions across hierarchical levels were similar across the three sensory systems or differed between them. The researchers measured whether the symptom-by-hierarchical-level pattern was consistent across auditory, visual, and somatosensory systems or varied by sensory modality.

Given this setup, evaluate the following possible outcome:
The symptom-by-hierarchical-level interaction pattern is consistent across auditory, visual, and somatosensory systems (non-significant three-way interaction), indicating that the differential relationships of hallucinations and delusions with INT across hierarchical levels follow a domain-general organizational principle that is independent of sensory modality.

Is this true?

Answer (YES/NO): NO